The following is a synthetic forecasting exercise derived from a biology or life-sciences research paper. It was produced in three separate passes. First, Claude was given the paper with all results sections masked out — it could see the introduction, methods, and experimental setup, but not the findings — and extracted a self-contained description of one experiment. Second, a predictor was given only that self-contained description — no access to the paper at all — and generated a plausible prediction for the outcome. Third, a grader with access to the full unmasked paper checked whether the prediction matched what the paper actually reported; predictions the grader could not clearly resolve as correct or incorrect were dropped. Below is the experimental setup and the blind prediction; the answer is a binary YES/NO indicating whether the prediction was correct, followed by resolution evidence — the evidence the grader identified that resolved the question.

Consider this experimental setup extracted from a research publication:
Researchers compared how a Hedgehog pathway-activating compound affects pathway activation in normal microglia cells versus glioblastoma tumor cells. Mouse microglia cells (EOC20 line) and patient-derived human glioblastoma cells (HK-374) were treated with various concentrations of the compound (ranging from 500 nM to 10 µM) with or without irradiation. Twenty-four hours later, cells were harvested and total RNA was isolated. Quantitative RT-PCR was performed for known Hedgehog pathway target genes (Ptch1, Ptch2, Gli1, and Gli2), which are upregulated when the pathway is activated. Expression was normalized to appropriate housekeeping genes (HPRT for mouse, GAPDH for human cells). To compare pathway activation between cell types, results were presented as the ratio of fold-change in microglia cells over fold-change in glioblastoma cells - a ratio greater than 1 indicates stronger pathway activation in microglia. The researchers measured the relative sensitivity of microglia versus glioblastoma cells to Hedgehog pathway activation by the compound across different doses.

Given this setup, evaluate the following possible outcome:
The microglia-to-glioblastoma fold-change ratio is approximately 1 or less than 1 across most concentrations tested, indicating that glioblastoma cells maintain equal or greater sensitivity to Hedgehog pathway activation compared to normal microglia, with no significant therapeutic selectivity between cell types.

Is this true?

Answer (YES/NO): NO